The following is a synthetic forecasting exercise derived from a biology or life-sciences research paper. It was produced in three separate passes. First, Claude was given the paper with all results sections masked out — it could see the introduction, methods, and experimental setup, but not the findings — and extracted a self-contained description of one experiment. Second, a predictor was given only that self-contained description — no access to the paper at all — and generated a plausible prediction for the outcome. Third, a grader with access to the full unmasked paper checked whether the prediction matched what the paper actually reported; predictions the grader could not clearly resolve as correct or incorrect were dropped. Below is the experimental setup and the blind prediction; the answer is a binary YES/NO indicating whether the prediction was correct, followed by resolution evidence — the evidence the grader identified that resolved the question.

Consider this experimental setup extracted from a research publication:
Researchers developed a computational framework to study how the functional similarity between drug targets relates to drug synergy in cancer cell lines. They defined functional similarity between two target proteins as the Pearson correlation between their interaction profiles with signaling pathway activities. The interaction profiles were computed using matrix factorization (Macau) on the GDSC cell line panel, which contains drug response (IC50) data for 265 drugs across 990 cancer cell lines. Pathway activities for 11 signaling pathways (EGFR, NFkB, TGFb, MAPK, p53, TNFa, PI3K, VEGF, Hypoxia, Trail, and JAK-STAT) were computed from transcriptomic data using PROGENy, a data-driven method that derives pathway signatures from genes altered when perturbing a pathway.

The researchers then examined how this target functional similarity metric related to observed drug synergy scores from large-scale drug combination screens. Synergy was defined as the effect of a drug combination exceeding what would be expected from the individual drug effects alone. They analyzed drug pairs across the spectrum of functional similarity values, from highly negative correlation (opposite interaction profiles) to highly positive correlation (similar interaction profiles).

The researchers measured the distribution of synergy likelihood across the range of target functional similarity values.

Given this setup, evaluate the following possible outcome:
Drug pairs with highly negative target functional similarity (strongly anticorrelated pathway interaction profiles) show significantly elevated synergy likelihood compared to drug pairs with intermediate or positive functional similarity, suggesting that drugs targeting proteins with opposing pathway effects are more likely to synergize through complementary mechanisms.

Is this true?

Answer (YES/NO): NO